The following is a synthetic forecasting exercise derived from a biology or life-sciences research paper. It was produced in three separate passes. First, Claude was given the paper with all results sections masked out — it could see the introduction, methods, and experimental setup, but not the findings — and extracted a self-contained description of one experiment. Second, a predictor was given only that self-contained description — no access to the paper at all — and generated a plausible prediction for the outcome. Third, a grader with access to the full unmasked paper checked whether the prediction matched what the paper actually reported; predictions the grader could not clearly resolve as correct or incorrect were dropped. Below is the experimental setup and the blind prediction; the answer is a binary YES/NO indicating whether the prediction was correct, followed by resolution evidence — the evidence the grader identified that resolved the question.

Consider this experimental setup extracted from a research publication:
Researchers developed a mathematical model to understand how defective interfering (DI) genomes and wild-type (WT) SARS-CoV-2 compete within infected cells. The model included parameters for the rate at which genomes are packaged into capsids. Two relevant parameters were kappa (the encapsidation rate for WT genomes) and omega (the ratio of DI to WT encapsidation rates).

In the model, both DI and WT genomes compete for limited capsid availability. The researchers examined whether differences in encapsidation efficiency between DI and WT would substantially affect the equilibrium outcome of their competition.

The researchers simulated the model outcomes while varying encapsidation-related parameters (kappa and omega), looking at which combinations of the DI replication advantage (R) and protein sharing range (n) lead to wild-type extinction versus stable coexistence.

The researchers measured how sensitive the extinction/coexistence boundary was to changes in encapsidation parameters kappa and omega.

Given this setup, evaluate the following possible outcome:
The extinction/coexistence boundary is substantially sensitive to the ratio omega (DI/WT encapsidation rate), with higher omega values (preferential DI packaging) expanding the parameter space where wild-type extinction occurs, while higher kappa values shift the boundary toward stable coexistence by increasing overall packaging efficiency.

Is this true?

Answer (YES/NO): NO